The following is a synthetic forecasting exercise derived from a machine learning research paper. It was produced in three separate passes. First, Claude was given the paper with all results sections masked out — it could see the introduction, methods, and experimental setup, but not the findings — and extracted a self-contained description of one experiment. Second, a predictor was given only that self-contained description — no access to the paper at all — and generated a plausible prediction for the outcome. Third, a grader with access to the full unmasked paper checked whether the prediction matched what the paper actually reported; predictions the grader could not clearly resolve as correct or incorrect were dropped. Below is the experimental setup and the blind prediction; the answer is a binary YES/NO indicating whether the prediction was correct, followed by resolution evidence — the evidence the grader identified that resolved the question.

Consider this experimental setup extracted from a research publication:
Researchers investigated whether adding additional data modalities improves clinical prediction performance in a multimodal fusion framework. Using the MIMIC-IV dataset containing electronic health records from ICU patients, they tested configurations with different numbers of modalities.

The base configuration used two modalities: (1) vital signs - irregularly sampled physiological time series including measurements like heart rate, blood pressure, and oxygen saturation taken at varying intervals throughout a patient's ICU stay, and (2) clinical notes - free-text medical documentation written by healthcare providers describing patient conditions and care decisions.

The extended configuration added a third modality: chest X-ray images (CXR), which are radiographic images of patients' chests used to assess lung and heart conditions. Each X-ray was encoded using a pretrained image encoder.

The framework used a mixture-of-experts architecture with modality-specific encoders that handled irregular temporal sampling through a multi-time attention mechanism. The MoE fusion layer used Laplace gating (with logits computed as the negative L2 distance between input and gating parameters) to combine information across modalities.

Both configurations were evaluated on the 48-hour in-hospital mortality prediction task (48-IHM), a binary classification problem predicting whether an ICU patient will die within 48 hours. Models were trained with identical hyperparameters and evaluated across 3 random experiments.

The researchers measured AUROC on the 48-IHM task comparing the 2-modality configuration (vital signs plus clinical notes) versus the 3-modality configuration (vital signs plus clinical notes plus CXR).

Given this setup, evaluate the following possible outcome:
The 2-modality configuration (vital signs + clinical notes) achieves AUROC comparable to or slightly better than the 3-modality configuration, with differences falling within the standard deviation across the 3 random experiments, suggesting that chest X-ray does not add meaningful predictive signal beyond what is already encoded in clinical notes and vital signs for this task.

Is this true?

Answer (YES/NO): NO